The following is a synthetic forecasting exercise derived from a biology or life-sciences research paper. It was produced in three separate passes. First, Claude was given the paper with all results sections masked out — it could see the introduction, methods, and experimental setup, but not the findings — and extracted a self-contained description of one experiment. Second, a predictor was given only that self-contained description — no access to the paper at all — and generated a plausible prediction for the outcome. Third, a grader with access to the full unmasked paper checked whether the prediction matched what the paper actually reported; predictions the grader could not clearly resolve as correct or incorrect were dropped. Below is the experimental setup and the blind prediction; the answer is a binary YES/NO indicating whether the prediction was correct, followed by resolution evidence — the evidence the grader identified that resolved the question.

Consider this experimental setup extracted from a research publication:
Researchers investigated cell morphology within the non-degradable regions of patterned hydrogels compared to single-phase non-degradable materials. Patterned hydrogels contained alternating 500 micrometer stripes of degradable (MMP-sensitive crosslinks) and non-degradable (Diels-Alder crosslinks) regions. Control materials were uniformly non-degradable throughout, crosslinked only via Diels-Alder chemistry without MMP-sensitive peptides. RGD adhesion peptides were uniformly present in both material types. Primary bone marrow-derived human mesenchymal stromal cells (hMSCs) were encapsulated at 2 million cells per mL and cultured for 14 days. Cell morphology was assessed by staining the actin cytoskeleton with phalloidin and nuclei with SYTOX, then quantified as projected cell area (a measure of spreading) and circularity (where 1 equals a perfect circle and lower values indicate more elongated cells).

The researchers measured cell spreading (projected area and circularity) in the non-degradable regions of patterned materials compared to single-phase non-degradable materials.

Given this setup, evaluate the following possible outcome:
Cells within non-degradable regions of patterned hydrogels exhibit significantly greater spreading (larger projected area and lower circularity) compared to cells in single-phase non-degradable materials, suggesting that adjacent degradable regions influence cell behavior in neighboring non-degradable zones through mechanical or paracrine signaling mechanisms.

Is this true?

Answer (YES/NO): NO